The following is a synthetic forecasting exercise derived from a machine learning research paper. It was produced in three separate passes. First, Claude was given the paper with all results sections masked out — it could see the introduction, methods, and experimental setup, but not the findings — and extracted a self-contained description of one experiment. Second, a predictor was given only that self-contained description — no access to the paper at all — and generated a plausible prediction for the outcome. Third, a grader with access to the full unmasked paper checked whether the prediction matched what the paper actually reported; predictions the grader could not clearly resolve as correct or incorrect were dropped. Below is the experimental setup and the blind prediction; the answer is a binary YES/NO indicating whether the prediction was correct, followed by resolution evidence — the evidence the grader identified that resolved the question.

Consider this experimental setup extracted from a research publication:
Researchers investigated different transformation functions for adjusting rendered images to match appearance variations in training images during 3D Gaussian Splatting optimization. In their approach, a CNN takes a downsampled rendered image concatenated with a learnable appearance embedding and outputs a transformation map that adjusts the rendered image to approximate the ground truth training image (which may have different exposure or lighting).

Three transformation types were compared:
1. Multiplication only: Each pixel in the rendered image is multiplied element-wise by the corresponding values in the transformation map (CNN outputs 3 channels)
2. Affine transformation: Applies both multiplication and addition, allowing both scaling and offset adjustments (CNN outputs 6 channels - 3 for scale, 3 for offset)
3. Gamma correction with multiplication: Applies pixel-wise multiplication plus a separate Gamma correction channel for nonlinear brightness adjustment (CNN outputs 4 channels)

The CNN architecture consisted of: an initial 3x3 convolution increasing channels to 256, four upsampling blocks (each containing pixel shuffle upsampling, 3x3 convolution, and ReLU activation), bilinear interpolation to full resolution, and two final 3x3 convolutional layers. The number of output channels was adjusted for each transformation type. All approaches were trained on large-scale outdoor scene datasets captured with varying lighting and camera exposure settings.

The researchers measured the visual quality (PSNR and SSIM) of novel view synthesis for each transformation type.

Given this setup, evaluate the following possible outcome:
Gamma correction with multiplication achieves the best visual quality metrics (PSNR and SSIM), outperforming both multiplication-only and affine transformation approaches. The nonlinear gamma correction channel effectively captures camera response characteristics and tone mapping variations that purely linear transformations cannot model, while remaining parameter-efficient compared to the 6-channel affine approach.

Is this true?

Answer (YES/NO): NO